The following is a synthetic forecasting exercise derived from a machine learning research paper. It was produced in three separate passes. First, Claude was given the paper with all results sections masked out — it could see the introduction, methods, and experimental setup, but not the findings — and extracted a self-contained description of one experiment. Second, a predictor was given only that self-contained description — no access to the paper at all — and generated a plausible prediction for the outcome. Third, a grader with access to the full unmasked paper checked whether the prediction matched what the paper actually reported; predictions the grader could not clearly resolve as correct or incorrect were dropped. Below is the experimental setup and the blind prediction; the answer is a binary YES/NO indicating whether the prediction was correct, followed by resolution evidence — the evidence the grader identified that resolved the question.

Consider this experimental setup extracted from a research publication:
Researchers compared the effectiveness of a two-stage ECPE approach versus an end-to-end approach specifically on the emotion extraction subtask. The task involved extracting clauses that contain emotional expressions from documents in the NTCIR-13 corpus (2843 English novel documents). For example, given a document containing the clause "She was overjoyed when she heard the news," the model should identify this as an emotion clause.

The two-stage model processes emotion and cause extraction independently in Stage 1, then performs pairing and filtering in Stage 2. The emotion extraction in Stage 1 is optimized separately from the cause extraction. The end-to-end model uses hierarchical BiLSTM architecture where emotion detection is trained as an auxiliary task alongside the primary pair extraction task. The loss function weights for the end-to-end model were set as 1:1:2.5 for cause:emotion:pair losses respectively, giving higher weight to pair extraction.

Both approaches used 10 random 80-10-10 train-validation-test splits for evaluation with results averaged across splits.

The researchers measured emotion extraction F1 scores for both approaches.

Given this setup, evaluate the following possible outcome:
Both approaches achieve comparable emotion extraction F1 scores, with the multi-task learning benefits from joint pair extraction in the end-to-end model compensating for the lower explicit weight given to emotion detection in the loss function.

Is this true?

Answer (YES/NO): YES